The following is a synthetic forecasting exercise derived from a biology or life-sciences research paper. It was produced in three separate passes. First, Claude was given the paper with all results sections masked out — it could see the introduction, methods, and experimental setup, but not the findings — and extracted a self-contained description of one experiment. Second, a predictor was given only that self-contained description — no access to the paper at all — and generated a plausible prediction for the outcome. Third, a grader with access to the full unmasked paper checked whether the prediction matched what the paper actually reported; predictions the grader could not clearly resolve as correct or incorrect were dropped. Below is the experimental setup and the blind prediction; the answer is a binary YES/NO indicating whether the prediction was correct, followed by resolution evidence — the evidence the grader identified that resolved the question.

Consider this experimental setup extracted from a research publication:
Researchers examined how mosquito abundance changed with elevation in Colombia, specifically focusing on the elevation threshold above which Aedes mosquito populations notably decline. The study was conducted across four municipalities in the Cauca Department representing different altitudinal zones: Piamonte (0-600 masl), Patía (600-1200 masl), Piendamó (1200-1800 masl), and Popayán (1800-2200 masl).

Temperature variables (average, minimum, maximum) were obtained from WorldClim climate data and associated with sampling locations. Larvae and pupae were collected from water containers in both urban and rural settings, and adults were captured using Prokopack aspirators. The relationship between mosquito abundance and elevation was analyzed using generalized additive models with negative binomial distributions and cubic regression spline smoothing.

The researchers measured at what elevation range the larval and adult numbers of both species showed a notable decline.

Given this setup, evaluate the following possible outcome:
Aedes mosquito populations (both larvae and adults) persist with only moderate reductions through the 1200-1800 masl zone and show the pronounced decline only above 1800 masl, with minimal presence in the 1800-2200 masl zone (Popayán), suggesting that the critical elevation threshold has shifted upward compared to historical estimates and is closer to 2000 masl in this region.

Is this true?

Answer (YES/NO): NO